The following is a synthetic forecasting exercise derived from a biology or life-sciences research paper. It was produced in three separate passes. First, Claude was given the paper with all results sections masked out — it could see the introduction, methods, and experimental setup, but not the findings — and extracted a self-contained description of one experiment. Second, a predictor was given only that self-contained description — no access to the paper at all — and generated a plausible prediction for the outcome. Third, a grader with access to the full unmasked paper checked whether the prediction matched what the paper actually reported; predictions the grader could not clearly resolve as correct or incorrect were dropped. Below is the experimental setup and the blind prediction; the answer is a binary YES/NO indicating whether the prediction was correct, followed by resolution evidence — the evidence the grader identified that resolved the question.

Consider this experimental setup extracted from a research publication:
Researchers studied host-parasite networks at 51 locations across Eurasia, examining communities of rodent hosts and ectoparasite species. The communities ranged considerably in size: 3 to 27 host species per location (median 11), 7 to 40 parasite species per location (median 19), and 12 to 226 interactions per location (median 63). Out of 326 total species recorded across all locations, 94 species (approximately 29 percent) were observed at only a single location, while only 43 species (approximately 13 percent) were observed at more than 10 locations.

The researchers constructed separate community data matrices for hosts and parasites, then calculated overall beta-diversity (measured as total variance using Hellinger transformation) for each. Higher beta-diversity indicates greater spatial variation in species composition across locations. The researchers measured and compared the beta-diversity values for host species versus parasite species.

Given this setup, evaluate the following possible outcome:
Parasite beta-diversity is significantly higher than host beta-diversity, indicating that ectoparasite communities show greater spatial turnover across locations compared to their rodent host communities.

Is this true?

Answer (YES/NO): NO